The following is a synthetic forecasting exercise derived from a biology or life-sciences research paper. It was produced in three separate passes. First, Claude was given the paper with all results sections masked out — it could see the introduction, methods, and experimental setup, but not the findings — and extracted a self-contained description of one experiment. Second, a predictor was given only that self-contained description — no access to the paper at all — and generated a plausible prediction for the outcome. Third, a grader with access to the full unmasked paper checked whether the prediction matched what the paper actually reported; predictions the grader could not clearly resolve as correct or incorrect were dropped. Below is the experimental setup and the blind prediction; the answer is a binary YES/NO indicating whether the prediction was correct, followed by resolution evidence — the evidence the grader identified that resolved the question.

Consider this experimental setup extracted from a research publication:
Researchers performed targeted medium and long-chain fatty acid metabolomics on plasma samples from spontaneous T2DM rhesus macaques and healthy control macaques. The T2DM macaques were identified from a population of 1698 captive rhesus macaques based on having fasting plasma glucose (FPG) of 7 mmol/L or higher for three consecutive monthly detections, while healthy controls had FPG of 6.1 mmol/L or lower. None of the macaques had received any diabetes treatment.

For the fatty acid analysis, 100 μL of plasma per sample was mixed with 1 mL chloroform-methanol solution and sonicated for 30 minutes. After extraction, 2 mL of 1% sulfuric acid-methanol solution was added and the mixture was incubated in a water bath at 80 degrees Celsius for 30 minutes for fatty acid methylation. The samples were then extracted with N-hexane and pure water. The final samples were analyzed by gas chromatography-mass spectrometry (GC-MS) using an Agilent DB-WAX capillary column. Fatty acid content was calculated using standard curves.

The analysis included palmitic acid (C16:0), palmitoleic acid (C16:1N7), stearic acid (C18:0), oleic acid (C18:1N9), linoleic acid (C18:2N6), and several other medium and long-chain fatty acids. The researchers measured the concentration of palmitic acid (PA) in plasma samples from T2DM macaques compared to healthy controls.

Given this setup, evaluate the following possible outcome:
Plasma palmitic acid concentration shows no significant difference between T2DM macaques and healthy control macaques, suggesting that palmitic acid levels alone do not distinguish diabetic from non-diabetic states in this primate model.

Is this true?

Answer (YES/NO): NO